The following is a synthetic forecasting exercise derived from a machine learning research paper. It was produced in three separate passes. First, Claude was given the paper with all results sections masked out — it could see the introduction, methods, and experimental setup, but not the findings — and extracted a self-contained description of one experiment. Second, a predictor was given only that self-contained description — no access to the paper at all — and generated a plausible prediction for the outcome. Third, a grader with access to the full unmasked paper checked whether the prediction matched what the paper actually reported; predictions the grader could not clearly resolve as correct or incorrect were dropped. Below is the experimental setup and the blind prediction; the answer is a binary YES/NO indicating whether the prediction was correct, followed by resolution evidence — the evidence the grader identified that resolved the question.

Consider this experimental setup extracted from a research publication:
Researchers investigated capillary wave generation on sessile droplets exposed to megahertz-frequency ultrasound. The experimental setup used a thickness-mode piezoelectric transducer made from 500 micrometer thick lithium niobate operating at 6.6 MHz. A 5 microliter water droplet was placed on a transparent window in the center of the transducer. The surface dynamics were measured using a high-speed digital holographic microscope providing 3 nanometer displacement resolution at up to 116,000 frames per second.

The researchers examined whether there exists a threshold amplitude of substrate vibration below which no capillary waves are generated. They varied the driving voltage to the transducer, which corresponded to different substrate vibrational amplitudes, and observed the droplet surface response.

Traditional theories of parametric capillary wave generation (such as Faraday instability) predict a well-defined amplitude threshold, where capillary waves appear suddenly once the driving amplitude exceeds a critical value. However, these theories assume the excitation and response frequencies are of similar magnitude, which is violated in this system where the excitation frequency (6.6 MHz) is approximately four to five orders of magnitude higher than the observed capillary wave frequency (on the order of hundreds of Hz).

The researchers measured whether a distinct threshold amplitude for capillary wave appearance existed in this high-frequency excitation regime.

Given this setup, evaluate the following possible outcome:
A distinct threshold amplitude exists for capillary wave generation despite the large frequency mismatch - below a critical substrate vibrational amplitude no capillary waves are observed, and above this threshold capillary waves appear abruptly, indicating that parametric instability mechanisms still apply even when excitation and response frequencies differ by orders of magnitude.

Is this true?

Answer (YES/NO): NO